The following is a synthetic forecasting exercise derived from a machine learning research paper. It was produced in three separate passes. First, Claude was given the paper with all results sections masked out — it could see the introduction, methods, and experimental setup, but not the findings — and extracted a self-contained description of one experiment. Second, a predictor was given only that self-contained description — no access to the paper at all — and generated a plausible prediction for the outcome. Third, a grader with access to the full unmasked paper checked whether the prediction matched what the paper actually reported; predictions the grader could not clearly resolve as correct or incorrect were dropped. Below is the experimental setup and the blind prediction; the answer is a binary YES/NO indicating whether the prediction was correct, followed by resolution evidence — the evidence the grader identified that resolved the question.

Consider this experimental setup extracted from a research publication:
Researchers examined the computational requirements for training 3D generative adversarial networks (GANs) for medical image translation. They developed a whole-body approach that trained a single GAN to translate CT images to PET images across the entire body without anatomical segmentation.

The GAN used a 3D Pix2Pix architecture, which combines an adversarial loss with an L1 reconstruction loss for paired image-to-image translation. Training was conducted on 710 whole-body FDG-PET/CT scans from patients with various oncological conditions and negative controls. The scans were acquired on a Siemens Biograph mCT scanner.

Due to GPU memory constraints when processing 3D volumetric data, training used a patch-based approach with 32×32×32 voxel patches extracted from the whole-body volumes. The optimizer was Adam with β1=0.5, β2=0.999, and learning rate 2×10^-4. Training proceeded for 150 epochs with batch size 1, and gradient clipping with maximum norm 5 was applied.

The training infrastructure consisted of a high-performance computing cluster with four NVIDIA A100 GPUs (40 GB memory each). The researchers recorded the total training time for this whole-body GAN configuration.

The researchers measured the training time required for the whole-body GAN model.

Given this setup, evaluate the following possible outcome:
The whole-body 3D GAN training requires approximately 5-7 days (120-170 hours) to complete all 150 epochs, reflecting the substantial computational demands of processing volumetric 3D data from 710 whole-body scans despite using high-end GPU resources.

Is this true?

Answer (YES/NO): NO